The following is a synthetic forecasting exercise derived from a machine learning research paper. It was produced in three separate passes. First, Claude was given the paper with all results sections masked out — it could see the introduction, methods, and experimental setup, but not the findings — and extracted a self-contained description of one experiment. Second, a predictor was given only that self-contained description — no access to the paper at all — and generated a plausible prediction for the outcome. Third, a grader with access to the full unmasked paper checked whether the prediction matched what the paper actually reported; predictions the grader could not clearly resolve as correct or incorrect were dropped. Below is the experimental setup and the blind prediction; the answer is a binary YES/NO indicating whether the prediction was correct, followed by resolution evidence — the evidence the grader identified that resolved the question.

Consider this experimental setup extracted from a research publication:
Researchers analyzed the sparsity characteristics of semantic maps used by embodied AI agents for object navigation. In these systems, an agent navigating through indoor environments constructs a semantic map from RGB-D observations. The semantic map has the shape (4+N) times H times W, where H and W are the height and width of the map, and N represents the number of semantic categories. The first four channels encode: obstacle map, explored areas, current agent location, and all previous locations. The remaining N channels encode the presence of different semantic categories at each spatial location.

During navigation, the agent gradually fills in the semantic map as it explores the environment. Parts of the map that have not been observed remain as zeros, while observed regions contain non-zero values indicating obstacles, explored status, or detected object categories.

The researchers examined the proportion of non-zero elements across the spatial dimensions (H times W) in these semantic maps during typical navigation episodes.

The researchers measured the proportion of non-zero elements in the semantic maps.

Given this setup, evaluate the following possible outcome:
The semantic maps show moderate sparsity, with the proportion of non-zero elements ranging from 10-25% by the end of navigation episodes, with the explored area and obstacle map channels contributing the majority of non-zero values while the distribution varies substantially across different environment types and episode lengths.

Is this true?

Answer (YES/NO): NO